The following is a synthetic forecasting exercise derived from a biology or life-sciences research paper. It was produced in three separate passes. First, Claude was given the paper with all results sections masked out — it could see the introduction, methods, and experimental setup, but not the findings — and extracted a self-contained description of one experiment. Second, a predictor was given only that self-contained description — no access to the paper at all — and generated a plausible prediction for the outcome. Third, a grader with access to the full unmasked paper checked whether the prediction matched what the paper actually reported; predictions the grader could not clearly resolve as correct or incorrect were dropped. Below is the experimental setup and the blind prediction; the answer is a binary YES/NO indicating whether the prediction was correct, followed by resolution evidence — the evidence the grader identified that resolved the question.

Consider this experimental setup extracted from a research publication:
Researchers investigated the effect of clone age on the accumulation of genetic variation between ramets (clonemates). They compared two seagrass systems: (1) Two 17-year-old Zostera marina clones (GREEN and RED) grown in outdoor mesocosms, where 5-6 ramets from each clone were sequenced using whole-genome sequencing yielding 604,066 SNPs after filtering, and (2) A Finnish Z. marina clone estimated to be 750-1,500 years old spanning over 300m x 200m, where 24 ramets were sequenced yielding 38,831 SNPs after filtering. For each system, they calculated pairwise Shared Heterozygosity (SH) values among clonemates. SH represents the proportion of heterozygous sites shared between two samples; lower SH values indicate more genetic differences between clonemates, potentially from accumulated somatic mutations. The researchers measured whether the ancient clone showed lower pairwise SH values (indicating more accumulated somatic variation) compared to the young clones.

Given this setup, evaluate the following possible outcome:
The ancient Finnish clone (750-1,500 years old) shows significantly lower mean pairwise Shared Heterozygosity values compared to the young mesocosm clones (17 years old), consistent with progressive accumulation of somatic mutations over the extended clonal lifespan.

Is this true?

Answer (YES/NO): YES